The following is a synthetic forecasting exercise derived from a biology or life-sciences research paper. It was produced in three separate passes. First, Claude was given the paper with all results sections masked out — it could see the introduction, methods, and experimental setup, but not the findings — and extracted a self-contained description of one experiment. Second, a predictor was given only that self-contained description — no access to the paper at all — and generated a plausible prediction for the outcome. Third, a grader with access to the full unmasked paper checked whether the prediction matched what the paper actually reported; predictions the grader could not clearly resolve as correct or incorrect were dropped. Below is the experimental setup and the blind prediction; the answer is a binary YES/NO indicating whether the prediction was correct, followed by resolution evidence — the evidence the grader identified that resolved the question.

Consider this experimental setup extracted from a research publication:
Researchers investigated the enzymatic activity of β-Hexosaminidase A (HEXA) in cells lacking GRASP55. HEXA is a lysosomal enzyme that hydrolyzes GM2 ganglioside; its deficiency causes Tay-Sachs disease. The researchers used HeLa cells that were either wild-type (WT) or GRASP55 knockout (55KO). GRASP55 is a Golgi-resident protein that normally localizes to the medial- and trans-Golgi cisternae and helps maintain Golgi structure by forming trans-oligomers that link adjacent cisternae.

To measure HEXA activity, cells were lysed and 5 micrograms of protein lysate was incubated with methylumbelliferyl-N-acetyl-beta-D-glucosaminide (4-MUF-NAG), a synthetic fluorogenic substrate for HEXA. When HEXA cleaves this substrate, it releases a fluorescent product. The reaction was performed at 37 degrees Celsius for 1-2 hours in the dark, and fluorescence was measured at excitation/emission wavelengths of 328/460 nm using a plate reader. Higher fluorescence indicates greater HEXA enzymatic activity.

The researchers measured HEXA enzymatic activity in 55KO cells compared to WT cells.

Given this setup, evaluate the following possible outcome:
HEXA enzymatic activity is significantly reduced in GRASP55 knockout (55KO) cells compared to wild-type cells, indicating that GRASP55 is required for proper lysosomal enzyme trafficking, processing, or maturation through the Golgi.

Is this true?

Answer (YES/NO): YES